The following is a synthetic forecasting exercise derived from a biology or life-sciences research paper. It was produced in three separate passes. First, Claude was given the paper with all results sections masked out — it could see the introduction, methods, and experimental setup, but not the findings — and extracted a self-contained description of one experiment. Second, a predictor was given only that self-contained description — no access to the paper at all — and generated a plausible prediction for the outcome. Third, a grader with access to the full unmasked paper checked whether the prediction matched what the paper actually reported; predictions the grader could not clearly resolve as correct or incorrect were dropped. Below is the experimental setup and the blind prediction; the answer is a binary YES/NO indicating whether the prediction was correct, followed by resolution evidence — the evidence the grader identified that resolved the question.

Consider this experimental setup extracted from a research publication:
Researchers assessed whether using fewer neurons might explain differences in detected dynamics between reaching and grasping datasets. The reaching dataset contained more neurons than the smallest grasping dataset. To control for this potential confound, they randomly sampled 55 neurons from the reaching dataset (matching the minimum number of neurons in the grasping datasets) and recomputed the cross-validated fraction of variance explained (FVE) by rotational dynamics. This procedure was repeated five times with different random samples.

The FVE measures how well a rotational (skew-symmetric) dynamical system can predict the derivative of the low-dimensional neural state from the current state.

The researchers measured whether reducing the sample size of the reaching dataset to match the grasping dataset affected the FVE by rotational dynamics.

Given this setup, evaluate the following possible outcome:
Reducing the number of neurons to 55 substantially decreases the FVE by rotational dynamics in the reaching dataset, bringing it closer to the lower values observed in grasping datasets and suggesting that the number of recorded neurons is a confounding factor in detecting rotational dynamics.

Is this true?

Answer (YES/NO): NO